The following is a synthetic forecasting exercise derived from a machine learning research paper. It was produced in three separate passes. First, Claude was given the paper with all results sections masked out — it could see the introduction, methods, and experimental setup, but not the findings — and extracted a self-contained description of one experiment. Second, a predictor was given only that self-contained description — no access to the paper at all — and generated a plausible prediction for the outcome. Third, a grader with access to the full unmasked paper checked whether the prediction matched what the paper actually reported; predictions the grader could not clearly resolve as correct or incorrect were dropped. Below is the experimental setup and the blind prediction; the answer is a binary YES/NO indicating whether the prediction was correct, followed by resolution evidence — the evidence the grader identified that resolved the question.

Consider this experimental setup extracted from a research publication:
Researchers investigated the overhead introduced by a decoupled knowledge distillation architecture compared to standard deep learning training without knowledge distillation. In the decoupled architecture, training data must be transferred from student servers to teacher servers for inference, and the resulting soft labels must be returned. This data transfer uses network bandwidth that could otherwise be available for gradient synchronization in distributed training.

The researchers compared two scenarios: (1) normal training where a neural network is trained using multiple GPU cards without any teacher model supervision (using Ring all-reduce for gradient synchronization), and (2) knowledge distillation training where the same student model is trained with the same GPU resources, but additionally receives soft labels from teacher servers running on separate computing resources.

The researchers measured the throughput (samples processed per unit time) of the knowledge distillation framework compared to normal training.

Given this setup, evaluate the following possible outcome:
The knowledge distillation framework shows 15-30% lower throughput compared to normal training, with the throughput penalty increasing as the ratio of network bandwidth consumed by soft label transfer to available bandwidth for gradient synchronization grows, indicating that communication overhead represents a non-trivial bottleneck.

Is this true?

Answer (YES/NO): NO